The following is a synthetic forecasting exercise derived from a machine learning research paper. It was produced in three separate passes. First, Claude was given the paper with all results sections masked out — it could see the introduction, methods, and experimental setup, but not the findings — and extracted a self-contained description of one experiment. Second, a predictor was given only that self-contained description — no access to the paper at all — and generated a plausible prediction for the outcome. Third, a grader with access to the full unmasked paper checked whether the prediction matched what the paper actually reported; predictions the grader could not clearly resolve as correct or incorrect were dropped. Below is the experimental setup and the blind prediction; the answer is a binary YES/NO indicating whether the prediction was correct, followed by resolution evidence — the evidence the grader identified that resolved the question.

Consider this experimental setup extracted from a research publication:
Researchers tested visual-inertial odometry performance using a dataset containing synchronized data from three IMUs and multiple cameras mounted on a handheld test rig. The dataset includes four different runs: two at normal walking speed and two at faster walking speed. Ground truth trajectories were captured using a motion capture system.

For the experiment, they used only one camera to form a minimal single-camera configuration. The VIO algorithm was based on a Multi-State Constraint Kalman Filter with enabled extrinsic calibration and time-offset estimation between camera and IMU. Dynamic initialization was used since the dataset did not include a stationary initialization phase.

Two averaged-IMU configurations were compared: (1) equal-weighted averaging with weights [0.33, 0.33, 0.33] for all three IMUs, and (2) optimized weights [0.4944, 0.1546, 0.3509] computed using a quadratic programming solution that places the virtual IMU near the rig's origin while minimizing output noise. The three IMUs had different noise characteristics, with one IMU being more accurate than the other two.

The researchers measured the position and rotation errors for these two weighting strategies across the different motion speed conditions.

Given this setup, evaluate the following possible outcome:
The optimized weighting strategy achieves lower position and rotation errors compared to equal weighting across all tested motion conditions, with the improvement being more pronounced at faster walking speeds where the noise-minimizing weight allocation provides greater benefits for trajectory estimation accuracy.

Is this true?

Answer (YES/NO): NO